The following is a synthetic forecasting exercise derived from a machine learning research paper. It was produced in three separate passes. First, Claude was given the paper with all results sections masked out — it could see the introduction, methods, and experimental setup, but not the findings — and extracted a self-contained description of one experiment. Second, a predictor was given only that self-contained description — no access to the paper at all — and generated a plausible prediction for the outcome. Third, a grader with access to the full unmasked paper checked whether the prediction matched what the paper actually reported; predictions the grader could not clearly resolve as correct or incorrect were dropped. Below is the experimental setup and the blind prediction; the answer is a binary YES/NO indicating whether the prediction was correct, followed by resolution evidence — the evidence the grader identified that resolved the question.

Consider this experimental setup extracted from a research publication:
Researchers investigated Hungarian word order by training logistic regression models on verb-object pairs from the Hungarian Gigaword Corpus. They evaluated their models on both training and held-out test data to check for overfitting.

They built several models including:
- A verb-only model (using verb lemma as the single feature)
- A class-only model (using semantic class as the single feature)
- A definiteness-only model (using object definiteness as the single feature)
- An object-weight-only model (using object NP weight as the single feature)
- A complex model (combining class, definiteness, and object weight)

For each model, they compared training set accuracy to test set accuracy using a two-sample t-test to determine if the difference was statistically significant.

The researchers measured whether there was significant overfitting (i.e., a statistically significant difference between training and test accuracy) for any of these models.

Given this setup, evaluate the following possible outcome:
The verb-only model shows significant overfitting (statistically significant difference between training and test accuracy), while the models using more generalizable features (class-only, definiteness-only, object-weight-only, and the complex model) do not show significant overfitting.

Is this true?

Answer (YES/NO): NO